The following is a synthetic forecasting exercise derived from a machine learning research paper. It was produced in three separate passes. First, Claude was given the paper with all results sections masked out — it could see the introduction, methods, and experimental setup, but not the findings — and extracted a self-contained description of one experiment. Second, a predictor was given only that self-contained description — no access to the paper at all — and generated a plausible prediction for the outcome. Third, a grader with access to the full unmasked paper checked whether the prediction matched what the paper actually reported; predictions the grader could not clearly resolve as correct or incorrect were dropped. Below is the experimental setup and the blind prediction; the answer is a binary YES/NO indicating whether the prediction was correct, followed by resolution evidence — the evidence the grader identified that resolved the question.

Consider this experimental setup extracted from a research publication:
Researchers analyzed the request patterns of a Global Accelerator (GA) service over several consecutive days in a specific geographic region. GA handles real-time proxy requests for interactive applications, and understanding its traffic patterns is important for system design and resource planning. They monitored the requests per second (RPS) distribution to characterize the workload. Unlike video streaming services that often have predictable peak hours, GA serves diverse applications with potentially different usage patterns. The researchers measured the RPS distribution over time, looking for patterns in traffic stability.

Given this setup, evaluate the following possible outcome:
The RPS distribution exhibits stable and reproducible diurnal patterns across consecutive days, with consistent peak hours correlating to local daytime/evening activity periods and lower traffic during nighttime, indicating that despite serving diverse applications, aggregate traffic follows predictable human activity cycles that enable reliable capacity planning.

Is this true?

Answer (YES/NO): NO